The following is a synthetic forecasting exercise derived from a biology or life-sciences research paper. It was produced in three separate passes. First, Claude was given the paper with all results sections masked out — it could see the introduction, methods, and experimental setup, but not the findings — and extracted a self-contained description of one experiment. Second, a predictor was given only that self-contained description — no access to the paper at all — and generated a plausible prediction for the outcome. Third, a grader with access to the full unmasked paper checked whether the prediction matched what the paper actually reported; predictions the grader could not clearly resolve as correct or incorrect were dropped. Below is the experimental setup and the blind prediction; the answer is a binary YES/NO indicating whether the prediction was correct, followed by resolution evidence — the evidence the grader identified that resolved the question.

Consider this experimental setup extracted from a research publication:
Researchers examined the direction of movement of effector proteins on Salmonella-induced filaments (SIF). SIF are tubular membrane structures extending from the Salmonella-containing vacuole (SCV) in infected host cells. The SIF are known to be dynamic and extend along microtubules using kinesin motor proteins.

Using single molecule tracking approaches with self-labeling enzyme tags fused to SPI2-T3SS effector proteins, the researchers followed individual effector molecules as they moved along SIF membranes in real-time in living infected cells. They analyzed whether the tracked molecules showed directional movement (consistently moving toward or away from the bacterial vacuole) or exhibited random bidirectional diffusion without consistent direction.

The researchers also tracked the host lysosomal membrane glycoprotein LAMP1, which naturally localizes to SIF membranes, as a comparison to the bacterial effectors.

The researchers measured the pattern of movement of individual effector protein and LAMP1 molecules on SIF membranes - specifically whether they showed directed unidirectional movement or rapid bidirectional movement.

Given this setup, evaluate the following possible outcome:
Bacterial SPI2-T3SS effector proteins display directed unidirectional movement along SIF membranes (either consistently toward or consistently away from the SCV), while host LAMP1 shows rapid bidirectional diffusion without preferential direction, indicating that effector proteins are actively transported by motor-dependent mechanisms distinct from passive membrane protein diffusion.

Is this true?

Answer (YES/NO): NO